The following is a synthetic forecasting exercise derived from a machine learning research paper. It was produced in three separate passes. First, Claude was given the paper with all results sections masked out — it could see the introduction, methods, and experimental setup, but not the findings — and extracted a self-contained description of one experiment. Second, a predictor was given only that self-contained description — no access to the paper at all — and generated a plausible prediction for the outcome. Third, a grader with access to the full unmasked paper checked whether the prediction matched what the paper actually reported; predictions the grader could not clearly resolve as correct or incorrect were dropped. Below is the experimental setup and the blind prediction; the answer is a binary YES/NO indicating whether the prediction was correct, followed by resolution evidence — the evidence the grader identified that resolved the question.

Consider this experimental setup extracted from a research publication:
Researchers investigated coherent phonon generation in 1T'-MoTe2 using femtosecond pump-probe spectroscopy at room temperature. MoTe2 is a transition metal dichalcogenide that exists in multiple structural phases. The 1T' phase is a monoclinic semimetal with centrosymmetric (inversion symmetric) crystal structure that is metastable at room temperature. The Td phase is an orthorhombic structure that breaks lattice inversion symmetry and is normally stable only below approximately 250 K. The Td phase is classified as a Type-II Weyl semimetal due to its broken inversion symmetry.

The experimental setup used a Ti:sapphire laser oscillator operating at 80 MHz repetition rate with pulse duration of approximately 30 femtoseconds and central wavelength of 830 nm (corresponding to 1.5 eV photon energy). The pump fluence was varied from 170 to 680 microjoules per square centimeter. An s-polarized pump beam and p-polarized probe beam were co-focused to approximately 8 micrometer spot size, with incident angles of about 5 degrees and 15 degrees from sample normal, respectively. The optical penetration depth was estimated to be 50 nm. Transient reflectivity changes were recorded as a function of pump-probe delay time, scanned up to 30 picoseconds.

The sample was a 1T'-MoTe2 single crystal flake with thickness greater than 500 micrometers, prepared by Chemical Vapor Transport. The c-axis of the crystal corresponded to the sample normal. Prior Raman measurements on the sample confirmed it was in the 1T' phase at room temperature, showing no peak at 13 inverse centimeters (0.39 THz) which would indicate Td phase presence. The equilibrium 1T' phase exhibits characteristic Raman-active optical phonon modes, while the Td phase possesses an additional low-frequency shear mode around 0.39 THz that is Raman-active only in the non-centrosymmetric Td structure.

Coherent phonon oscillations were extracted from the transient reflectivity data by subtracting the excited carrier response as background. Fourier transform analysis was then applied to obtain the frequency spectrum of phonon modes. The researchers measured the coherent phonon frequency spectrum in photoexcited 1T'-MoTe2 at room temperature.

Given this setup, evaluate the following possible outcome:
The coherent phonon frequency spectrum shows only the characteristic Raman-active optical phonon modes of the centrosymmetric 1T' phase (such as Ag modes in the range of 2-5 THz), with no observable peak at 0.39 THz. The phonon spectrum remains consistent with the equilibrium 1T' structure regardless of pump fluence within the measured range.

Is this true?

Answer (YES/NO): NO